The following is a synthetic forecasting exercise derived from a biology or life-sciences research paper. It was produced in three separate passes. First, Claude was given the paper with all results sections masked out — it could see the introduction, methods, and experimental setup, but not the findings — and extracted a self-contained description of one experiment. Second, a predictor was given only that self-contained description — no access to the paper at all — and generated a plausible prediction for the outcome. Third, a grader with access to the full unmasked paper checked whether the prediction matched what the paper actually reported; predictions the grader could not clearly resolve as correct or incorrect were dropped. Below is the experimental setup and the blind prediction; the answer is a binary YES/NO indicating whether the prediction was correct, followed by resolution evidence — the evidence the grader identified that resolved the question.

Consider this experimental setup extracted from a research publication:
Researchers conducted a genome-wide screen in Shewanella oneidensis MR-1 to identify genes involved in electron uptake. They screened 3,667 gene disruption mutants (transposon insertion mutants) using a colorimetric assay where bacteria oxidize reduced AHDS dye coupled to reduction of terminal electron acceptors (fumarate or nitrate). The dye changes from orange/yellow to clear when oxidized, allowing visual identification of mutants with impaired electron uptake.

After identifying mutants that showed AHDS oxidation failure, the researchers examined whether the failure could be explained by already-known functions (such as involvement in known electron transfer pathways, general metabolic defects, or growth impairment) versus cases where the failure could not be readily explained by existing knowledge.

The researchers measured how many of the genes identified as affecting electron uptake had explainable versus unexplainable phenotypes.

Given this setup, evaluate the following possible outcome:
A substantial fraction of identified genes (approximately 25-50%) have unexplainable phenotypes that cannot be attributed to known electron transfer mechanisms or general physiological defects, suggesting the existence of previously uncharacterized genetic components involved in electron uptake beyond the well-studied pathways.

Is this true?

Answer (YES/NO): YES